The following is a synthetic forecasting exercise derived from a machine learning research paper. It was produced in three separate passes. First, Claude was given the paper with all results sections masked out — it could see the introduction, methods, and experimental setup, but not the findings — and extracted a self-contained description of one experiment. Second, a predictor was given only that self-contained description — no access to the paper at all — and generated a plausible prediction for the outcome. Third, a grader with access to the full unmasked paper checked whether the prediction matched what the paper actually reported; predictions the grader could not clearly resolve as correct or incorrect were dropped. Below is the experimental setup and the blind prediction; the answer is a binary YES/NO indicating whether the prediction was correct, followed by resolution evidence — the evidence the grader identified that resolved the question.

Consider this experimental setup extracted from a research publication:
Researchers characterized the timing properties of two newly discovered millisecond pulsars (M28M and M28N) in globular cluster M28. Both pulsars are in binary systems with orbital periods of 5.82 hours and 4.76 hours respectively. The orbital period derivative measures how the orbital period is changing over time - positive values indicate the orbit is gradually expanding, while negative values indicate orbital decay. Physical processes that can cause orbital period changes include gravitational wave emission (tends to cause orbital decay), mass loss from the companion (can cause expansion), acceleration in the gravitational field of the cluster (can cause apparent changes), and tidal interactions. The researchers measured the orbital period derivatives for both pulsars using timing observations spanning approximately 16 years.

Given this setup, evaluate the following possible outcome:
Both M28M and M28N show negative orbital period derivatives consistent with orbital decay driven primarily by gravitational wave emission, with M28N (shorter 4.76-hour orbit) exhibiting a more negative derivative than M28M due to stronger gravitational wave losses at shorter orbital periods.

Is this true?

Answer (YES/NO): NO